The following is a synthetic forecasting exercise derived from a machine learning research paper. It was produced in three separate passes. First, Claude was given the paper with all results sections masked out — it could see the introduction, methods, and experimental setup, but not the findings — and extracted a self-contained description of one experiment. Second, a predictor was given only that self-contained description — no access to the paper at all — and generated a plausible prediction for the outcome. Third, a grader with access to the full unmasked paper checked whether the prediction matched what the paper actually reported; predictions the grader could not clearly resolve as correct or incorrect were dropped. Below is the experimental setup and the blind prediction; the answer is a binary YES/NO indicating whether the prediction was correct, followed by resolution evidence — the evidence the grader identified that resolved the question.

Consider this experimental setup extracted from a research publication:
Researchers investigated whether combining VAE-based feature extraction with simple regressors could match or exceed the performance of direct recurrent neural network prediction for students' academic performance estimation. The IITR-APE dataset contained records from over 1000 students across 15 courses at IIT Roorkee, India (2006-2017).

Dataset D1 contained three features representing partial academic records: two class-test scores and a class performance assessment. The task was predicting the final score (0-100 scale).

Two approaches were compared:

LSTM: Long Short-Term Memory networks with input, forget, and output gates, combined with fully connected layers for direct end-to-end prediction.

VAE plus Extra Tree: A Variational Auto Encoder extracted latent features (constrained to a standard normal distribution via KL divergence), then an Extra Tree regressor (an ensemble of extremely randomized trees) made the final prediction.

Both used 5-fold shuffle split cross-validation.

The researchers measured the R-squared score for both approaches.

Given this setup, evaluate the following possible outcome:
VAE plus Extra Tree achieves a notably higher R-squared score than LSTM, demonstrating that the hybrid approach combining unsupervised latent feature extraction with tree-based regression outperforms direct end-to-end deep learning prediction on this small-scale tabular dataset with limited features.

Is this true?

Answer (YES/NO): YES